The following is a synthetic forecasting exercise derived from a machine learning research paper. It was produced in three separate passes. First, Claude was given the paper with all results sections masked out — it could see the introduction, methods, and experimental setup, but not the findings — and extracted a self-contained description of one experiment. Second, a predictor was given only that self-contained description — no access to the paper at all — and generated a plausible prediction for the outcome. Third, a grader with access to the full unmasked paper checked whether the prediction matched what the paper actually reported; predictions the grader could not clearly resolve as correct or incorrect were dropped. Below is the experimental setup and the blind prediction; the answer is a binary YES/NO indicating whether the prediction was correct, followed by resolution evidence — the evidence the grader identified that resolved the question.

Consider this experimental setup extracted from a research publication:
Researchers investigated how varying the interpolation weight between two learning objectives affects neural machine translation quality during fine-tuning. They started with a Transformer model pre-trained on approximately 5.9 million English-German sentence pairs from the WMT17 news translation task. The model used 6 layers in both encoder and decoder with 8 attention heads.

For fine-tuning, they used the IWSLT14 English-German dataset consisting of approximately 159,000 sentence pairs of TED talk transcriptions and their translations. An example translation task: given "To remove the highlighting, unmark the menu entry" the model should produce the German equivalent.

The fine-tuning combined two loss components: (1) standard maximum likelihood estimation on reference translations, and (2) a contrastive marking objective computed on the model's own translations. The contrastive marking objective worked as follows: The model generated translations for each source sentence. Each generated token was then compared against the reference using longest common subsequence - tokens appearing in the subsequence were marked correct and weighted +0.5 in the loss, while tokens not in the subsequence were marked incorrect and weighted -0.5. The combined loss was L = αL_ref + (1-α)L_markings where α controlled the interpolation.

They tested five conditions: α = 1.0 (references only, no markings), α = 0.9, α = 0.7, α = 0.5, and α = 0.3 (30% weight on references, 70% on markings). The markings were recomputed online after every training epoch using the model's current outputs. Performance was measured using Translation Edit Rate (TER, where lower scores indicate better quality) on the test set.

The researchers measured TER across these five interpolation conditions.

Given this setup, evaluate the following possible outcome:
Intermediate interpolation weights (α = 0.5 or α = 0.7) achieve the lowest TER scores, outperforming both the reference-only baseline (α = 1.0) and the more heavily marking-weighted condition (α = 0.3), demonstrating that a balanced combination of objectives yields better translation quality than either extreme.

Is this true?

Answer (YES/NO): YES